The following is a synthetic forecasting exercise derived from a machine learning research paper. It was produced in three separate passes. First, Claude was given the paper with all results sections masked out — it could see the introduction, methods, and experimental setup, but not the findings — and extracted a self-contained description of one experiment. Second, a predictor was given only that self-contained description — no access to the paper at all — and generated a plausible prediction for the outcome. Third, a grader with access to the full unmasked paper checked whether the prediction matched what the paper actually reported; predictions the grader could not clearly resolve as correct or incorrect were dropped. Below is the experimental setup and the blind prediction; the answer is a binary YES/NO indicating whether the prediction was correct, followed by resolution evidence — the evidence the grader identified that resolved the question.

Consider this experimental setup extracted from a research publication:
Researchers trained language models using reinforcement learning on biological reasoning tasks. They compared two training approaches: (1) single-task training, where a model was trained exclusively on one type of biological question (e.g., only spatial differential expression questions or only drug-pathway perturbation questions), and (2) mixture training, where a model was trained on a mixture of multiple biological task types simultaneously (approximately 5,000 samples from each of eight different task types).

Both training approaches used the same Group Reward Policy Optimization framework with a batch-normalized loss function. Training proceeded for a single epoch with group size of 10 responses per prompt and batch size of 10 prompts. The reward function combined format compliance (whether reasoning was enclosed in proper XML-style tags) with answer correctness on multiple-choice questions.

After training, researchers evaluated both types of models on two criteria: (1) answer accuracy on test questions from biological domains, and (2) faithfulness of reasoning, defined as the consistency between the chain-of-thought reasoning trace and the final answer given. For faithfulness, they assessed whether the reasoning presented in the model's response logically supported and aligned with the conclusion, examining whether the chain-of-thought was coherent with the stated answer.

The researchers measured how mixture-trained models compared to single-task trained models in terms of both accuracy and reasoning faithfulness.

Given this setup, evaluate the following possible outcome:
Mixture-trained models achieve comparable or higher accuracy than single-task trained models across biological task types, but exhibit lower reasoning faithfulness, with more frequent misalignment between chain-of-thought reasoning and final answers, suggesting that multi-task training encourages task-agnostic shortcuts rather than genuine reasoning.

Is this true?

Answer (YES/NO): YES